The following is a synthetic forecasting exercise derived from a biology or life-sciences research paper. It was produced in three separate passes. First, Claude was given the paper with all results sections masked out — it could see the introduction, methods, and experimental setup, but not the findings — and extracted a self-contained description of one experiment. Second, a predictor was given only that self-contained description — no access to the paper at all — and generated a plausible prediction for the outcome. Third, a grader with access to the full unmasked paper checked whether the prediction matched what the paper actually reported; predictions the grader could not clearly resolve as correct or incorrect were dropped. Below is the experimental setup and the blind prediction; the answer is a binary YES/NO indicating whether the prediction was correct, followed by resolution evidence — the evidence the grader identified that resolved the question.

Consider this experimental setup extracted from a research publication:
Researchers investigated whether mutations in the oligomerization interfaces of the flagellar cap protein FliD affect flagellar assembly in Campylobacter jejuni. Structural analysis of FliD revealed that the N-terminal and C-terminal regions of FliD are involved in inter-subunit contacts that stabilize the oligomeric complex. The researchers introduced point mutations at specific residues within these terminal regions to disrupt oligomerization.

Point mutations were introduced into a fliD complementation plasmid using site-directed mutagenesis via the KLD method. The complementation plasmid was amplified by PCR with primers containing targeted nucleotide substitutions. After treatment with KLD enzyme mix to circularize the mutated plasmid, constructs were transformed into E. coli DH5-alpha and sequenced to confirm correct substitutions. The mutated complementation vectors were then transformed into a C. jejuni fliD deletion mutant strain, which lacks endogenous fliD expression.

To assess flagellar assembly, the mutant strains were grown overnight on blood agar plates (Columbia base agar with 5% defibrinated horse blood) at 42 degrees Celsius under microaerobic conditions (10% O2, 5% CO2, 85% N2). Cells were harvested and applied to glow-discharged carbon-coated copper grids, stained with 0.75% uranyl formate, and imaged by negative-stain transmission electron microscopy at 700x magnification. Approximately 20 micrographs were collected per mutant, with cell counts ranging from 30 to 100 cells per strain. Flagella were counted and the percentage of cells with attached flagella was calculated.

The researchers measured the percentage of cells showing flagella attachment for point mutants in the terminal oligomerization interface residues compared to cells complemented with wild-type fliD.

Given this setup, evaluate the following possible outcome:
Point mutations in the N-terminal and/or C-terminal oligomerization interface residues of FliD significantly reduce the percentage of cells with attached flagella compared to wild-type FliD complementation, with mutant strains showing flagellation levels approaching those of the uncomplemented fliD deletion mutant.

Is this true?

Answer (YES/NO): NO